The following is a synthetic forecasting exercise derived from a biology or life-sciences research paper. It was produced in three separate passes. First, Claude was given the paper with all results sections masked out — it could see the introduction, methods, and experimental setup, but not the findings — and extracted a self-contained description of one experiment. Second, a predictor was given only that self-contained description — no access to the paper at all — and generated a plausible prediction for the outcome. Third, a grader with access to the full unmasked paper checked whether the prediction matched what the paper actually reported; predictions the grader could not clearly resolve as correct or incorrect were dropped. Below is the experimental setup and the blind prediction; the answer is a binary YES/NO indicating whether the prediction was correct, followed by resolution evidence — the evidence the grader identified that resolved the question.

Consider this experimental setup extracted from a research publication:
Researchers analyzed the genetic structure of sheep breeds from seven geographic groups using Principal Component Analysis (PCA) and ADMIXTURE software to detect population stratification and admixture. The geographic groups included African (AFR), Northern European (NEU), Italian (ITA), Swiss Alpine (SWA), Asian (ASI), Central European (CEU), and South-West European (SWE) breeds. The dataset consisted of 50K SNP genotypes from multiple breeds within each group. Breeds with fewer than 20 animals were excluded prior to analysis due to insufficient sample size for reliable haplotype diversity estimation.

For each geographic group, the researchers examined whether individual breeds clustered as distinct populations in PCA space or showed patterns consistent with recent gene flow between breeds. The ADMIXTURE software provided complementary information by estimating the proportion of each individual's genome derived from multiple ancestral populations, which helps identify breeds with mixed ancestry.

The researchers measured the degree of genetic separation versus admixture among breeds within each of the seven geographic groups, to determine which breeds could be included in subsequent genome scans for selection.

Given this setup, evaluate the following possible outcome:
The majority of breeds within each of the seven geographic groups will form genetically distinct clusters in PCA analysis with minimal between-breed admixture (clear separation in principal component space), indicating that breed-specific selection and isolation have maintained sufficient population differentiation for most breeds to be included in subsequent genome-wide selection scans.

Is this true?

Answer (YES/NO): NO